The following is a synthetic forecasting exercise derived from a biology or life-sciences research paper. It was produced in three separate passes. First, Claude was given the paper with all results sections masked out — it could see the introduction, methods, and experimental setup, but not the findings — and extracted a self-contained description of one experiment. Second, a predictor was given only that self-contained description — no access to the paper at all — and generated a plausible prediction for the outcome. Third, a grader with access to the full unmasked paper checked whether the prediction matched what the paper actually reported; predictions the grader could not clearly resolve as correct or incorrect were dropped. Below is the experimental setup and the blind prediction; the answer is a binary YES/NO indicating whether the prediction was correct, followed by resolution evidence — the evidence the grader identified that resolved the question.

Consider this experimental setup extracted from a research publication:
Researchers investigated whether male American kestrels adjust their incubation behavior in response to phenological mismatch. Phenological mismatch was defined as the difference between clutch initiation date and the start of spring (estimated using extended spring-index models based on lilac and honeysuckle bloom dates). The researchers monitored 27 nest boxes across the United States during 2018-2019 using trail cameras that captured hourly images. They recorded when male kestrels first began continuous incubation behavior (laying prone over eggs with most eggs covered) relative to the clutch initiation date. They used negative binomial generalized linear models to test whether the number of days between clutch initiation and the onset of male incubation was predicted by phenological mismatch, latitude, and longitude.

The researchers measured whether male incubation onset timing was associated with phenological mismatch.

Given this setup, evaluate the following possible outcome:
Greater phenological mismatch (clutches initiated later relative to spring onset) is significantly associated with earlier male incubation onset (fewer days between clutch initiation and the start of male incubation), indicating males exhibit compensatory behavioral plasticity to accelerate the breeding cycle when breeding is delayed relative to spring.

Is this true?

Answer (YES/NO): YES